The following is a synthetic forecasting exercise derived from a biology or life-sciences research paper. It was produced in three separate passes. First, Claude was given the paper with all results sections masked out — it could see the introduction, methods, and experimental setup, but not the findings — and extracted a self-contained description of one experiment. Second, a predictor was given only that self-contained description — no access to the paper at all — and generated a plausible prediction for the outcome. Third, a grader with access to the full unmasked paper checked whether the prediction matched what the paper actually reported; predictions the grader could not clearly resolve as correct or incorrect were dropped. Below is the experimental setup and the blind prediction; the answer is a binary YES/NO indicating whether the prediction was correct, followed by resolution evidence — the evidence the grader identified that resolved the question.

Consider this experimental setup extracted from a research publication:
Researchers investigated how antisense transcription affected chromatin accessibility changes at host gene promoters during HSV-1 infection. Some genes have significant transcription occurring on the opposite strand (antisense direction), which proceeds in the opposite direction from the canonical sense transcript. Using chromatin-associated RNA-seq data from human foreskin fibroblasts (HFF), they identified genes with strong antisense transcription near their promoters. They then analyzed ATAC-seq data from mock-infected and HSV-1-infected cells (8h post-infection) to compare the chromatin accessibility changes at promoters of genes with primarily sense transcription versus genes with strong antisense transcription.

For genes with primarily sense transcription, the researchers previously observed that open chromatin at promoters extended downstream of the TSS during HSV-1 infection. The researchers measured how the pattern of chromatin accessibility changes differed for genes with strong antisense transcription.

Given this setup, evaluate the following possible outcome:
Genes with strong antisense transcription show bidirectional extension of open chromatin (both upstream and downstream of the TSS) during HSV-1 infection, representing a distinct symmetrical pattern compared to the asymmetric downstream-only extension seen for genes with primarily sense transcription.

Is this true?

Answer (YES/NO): NO